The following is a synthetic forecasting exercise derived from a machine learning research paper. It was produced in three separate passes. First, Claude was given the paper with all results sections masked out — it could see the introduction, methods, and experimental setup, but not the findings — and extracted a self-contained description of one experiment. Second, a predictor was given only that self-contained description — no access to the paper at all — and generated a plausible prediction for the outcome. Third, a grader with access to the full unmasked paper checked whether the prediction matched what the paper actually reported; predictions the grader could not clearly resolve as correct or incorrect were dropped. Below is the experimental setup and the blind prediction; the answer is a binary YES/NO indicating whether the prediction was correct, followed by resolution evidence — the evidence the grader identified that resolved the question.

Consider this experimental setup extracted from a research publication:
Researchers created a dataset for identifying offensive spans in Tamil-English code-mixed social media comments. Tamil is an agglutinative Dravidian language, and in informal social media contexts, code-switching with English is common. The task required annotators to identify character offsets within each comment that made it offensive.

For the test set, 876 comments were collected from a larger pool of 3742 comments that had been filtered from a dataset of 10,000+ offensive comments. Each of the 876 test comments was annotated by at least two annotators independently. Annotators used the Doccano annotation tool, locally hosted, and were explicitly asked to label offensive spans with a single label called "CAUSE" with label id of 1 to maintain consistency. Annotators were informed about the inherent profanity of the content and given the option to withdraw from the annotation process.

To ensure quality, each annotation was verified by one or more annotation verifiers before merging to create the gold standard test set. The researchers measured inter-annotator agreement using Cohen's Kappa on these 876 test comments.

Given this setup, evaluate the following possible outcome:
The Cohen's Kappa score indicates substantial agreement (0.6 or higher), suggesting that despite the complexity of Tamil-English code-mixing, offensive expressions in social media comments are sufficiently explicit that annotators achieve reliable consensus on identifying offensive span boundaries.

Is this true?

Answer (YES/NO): YES